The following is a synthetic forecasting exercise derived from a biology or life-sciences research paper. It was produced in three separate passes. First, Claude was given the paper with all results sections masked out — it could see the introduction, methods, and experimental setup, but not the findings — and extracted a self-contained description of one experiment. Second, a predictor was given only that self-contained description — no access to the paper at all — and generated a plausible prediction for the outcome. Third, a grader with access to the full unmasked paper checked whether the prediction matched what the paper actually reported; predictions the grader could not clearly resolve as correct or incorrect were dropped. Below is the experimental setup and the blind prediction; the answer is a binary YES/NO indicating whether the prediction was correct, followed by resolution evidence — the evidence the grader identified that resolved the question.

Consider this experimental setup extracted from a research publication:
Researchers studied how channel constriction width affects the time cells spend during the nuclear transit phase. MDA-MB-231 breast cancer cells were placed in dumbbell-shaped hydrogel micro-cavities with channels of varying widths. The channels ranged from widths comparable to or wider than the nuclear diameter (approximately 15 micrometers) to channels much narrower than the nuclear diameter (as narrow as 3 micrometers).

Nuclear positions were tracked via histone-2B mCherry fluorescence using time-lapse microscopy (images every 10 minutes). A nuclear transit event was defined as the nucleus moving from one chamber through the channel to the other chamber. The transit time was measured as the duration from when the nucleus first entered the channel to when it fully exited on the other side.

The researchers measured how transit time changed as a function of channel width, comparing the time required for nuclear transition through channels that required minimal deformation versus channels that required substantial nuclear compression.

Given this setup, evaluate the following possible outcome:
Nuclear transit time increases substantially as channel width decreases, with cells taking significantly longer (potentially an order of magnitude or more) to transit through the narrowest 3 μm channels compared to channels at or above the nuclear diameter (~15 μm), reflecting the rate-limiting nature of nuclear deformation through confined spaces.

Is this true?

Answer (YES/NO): NO